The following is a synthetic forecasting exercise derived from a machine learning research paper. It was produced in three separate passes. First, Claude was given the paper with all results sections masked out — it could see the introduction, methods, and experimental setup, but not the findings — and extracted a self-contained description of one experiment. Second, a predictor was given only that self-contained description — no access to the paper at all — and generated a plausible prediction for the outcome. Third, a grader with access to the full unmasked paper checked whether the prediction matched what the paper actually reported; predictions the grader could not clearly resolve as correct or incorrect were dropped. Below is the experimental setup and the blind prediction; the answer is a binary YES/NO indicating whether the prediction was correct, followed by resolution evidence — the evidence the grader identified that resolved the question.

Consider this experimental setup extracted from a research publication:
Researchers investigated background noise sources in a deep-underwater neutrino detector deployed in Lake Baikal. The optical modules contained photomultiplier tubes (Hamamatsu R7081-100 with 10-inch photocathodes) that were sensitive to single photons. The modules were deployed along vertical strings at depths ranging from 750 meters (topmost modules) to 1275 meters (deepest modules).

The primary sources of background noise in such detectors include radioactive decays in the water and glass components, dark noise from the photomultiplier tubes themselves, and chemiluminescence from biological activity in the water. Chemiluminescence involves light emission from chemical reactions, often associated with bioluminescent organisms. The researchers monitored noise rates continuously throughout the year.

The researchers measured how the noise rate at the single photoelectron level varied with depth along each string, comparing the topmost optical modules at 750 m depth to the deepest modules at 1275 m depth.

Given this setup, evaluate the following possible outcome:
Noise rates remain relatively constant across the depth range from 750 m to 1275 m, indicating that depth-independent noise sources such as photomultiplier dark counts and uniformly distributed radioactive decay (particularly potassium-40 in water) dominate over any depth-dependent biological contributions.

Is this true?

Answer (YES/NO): NO